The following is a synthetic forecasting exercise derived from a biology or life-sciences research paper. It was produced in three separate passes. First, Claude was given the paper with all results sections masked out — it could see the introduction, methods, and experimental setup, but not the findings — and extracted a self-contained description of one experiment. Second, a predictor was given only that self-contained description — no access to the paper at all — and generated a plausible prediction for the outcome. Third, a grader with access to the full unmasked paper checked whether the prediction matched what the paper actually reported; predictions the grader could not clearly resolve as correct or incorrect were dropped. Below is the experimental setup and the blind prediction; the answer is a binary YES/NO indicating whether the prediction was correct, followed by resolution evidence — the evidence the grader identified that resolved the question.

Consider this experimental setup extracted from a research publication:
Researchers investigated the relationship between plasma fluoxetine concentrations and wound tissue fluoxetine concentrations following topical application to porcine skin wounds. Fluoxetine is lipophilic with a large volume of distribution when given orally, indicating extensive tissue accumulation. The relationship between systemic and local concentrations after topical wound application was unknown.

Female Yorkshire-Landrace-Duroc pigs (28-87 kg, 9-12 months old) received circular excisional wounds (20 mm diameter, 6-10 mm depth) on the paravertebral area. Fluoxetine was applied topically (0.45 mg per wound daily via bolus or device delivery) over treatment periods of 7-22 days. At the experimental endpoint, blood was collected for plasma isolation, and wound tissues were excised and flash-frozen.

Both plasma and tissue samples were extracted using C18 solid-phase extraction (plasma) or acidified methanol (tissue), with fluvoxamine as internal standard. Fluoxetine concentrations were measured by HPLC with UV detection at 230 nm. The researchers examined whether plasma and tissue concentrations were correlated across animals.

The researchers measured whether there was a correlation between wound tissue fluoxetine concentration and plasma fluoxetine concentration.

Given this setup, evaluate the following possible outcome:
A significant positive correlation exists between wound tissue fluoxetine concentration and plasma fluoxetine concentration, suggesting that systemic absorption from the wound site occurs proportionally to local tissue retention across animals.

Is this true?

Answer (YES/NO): NO